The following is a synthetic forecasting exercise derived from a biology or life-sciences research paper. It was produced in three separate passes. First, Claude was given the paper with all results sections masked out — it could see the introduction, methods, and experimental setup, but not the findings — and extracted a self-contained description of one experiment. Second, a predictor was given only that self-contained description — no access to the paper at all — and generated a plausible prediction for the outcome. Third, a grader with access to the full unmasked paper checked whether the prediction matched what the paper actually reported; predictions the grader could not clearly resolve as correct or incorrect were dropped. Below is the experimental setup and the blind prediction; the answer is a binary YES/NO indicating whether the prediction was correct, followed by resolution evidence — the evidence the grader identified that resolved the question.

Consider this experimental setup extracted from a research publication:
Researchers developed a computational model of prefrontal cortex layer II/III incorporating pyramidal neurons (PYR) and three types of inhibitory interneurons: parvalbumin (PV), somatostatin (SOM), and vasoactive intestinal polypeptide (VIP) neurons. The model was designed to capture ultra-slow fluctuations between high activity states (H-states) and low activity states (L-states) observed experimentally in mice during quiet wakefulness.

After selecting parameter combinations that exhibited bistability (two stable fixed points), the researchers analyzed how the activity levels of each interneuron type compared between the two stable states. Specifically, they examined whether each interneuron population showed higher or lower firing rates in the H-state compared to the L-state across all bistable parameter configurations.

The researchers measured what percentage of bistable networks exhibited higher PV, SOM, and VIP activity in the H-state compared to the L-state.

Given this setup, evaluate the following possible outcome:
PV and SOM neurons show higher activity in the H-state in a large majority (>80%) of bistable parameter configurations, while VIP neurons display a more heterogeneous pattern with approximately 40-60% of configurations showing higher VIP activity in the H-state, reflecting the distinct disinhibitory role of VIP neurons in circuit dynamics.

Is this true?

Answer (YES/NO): NO